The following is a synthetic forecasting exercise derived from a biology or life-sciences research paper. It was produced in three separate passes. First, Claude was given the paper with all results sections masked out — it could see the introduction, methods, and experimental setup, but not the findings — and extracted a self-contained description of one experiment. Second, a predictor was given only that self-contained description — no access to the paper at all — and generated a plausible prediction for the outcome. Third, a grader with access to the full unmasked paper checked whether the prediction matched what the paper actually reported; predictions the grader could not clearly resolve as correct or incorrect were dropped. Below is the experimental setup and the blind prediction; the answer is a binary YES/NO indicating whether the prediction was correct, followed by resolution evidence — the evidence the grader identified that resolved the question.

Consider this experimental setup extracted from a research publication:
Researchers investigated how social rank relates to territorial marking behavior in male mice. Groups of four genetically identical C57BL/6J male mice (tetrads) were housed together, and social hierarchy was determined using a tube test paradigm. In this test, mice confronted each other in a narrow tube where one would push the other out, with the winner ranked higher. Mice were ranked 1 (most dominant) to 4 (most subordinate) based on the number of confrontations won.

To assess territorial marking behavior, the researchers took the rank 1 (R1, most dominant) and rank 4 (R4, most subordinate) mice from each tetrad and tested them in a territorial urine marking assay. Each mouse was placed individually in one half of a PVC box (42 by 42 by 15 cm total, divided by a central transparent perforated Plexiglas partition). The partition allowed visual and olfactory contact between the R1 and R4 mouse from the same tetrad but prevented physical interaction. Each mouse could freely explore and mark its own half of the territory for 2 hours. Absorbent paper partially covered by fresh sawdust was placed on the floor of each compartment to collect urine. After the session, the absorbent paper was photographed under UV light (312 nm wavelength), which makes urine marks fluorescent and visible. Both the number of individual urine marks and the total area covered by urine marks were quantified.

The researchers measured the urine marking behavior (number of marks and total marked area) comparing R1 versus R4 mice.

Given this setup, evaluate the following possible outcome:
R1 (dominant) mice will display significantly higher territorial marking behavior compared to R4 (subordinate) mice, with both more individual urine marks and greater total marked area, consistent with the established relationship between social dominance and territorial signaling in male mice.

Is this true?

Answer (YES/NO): NO